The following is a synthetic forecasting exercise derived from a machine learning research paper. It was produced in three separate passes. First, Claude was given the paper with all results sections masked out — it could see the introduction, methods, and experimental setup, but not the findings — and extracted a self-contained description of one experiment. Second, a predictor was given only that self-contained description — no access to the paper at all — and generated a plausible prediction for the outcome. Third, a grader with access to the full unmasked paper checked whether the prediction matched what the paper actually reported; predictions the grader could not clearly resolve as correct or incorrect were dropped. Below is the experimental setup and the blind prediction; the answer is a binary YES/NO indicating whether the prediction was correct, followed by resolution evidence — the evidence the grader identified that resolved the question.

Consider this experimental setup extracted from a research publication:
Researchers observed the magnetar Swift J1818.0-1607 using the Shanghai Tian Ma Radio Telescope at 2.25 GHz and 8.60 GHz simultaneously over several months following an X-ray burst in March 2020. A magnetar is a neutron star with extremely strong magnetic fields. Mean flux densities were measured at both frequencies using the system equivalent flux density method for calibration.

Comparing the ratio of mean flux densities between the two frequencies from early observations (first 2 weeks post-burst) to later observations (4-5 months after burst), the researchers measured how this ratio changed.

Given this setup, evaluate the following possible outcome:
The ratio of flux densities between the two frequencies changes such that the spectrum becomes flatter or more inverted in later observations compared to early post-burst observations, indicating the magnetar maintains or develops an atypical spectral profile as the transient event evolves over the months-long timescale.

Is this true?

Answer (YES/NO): YES